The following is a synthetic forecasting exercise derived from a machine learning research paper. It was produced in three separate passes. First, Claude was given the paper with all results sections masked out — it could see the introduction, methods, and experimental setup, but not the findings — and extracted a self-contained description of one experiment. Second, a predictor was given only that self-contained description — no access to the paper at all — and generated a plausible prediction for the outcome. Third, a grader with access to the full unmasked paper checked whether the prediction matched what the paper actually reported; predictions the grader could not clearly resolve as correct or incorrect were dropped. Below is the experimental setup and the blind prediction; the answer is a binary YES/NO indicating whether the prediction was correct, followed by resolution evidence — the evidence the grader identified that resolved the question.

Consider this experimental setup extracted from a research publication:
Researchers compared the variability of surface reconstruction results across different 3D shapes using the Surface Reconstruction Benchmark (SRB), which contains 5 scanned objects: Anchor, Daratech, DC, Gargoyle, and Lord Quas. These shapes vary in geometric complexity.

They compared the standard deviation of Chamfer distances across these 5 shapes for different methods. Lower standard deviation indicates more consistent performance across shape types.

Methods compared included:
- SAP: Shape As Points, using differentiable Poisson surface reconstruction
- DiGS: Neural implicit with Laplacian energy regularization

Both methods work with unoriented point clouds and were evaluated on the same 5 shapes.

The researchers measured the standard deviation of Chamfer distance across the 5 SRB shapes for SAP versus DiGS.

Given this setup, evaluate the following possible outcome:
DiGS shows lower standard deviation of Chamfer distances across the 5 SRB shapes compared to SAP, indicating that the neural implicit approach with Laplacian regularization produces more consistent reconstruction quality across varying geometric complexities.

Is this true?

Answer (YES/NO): YES